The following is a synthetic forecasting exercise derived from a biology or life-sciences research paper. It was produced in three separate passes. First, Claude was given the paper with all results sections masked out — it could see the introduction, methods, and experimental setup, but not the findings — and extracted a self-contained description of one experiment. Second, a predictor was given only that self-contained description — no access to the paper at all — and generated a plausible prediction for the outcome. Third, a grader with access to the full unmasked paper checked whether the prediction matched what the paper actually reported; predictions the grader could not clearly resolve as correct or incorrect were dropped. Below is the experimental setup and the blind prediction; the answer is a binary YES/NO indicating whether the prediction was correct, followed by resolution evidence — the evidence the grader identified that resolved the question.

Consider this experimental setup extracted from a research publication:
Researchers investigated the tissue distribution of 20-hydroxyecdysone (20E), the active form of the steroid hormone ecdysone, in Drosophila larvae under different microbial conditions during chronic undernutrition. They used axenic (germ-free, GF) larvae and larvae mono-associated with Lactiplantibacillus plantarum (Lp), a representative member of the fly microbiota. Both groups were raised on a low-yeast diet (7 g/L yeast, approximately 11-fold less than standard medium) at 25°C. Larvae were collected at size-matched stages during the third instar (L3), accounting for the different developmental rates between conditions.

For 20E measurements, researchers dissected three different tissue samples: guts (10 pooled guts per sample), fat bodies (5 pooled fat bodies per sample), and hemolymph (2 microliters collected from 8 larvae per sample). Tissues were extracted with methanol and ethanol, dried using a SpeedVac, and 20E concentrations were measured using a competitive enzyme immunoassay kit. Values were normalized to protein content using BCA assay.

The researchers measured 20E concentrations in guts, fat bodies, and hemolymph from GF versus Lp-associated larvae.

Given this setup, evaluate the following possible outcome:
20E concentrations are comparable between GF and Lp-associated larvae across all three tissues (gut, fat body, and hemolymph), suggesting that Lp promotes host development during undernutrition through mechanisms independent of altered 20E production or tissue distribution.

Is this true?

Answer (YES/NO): NO